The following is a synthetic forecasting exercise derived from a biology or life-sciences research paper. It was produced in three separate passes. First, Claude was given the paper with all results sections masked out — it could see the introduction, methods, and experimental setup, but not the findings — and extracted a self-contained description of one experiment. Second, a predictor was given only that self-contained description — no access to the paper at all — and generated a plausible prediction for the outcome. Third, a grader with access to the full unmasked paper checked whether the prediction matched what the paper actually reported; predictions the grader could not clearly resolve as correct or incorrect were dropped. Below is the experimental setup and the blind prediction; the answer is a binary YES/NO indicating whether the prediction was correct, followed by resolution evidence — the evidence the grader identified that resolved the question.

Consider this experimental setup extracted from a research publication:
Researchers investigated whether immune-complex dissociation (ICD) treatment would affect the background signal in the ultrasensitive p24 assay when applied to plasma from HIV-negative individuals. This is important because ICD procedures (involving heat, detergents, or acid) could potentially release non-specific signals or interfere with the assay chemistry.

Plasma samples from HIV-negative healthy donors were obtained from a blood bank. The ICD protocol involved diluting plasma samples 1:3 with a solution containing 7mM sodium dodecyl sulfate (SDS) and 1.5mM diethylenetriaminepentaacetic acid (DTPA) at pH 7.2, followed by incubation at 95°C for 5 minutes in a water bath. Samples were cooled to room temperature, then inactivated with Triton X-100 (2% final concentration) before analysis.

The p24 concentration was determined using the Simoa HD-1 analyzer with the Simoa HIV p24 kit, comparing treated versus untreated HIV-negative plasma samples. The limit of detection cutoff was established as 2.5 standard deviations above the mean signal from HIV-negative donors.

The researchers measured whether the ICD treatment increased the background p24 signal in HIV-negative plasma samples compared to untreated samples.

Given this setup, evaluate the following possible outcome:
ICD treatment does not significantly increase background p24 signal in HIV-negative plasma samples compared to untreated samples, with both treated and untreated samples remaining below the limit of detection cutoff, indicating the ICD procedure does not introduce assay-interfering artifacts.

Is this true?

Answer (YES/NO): NO